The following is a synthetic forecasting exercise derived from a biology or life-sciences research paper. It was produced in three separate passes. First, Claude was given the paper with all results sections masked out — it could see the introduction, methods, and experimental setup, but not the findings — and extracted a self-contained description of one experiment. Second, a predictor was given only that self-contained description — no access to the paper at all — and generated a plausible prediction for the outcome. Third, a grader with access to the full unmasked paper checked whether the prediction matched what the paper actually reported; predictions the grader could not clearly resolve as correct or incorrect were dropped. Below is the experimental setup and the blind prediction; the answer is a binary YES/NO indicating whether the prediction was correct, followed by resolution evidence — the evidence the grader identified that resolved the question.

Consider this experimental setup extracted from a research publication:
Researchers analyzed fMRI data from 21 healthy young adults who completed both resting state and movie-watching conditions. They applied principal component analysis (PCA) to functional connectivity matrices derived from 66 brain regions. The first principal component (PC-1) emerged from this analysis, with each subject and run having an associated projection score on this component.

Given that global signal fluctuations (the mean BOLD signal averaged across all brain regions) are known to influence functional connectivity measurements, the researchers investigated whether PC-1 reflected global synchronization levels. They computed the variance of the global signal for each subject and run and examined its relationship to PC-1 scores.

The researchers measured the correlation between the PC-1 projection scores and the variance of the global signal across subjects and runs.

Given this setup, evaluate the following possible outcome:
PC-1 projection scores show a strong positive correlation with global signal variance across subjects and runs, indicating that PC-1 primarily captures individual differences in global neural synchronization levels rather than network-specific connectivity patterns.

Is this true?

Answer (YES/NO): YES